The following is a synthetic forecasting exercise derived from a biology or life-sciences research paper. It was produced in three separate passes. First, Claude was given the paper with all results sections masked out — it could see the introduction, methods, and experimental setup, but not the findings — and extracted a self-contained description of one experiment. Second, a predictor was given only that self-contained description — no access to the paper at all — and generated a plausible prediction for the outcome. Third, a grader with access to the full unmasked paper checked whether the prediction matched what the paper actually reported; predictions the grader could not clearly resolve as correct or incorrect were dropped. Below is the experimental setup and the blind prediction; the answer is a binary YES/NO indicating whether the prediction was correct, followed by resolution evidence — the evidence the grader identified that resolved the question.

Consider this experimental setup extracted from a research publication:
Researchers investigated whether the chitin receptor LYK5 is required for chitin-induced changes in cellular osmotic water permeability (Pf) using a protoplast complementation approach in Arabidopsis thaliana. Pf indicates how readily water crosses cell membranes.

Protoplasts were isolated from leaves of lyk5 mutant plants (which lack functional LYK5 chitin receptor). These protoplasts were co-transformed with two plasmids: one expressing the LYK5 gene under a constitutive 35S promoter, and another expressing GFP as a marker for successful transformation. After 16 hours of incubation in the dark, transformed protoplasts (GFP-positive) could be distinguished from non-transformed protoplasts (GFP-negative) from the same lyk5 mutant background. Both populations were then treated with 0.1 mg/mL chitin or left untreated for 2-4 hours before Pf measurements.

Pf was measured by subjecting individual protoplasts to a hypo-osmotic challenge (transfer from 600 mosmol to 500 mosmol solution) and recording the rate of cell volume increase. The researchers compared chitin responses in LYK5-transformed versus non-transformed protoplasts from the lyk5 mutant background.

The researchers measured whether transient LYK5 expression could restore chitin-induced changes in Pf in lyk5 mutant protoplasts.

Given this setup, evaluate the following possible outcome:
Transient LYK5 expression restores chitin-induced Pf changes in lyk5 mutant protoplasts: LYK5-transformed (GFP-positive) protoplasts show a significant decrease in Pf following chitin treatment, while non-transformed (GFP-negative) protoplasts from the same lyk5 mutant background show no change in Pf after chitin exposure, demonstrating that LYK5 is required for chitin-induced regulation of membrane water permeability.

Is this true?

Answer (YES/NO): YES